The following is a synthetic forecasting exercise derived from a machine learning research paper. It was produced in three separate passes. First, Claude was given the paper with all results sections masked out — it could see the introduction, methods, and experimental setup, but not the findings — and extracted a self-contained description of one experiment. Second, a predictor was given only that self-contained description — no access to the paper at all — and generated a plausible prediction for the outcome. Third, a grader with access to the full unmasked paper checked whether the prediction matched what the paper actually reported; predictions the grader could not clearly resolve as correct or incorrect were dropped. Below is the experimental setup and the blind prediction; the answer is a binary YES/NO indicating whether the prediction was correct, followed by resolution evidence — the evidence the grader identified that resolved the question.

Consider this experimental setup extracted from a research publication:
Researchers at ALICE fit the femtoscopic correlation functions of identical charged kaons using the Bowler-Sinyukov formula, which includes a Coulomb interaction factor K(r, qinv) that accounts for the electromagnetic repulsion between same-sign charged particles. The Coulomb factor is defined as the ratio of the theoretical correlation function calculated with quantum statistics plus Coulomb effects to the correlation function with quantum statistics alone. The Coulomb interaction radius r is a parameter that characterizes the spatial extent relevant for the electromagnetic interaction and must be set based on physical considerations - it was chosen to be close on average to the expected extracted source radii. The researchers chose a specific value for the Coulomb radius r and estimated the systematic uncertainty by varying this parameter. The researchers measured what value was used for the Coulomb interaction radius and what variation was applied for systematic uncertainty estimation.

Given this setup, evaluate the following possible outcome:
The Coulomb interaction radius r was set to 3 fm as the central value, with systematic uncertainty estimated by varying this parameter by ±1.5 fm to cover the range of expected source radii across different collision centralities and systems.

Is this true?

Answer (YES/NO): NO